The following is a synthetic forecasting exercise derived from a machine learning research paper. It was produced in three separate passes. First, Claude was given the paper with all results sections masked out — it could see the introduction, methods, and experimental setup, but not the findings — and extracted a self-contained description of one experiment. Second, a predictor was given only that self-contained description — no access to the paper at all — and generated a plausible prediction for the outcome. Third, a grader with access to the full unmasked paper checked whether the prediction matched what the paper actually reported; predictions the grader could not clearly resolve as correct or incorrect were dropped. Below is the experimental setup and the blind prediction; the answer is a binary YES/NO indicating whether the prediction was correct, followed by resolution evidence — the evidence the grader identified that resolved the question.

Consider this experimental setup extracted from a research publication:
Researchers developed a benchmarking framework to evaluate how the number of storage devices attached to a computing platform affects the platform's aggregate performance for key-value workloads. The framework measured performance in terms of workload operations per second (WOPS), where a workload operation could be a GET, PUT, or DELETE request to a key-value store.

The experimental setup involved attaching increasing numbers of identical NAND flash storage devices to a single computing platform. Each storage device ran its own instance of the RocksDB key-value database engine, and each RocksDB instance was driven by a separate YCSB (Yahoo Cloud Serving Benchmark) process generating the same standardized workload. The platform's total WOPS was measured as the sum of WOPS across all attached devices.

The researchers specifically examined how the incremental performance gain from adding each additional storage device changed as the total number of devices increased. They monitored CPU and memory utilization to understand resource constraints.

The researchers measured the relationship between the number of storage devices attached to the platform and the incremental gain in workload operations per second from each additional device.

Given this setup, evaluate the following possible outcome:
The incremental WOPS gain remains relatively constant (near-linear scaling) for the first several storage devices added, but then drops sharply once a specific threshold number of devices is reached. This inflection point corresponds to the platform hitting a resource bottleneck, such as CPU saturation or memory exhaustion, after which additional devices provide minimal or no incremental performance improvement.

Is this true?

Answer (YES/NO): NO